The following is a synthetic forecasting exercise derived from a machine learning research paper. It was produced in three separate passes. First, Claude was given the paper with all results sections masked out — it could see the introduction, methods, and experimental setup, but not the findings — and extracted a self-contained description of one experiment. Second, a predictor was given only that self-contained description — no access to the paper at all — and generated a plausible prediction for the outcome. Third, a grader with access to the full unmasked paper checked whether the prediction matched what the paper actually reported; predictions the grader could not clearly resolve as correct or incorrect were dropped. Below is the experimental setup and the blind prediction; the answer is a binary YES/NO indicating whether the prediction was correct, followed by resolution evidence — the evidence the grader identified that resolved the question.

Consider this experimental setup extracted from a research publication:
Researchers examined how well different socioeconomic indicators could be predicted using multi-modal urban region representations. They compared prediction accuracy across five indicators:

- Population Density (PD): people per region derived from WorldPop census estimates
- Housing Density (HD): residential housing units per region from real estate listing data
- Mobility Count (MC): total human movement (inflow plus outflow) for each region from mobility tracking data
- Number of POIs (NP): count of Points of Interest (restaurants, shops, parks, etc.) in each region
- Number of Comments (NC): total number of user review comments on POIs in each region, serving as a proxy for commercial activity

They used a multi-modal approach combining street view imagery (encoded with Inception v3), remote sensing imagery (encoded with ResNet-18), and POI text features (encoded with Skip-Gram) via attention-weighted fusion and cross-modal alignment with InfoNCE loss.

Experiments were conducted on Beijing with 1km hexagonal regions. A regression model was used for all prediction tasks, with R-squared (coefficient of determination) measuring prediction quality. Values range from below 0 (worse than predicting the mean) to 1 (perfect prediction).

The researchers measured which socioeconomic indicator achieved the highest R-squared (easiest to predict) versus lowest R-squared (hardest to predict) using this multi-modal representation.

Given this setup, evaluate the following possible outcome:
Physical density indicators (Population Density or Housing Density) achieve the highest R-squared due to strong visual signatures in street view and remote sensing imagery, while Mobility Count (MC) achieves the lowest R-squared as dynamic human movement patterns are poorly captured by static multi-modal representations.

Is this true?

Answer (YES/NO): NO